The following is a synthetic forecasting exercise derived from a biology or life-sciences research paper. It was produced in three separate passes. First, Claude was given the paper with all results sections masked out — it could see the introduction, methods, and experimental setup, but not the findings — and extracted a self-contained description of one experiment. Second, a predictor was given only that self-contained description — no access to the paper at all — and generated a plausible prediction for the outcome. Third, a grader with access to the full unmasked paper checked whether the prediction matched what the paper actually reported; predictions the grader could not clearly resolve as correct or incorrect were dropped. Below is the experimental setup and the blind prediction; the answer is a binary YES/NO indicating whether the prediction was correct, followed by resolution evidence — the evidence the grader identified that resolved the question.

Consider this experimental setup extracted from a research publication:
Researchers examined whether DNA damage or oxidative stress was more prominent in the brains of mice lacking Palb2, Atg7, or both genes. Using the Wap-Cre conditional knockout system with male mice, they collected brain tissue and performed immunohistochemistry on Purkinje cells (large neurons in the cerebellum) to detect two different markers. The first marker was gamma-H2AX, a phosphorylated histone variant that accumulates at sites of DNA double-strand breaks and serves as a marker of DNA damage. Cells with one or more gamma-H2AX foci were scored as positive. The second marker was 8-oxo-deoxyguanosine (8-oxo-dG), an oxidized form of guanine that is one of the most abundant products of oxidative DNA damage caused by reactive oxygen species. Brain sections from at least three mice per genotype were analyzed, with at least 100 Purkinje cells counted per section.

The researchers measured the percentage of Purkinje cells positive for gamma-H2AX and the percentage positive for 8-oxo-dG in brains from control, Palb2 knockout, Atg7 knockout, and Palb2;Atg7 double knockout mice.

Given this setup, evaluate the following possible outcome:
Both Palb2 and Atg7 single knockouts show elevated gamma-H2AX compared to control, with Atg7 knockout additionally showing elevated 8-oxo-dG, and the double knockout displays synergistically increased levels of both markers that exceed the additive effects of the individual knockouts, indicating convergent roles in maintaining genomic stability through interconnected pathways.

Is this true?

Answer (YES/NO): NO